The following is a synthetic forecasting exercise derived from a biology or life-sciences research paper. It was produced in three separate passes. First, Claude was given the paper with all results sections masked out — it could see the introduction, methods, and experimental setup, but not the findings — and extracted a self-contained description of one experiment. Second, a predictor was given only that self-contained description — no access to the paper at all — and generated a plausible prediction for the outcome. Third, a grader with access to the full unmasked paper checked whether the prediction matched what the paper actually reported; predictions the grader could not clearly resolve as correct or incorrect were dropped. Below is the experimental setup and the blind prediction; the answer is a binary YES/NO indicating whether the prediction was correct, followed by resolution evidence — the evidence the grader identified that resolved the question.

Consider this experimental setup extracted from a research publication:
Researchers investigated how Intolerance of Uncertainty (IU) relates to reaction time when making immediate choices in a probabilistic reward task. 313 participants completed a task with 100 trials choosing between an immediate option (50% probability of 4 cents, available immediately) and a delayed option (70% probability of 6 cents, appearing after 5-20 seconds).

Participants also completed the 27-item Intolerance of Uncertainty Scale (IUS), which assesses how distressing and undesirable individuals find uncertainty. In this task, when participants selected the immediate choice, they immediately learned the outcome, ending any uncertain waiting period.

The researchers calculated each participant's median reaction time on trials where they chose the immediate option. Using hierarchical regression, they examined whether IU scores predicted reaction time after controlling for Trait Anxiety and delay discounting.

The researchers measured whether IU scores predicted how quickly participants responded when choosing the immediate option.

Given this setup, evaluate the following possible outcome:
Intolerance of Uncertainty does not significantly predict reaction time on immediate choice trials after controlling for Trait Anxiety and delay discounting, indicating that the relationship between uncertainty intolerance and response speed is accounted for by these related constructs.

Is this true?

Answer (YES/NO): NO